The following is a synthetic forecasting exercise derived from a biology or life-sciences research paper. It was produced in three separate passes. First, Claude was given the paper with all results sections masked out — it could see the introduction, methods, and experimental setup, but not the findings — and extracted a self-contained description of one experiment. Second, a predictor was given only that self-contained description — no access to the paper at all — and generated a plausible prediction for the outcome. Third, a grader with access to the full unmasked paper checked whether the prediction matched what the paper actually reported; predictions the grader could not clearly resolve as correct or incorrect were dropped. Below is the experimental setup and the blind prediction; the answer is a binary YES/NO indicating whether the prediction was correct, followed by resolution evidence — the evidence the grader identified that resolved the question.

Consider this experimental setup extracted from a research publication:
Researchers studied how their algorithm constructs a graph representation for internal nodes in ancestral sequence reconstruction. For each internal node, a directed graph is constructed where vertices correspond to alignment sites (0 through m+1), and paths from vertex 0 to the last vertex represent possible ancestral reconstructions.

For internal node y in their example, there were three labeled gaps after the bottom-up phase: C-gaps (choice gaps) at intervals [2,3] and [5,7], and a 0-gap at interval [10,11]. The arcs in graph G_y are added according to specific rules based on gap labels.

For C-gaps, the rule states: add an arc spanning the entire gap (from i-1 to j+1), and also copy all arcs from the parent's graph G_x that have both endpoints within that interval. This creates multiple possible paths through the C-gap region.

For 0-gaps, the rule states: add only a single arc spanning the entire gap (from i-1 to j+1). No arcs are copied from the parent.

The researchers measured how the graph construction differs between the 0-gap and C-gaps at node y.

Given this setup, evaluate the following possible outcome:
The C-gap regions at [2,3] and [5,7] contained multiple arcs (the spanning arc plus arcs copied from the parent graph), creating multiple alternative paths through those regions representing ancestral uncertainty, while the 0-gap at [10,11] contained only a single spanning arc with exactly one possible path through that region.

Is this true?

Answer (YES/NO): YES